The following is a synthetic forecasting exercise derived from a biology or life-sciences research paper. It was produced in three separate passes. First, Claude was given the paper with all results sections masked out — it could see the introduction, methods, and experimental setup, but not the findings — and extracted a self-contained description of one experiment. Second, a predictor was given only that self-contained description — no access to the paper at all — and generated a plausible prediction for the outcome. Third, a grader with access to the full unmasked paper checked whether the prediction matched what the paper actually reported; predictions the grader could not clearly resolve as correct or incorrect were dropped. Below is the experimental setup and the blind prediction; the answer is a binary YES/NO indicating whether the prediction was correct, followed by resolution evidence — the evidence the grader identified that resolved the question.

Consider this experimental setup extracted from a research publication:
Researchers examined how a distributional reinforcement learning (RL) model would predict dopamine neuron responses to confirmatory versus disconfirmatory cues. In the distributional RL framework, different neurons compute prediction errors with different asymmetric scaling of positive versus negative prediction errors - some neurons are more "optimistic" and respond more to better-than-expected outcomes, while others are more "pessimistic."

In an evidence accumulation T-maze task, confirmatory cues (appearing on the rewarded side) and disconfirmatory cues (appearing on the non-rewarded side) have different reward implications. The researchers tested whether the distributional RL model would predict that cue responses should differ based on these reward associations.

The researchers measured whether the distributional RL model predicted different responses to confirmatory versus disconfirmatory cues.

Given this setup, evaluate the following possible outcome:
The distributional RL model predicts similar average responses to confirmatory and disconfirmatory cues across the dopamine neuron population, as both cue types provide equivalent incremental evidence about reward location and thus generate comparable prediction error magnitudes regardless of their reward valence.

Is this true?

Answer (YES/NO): NO